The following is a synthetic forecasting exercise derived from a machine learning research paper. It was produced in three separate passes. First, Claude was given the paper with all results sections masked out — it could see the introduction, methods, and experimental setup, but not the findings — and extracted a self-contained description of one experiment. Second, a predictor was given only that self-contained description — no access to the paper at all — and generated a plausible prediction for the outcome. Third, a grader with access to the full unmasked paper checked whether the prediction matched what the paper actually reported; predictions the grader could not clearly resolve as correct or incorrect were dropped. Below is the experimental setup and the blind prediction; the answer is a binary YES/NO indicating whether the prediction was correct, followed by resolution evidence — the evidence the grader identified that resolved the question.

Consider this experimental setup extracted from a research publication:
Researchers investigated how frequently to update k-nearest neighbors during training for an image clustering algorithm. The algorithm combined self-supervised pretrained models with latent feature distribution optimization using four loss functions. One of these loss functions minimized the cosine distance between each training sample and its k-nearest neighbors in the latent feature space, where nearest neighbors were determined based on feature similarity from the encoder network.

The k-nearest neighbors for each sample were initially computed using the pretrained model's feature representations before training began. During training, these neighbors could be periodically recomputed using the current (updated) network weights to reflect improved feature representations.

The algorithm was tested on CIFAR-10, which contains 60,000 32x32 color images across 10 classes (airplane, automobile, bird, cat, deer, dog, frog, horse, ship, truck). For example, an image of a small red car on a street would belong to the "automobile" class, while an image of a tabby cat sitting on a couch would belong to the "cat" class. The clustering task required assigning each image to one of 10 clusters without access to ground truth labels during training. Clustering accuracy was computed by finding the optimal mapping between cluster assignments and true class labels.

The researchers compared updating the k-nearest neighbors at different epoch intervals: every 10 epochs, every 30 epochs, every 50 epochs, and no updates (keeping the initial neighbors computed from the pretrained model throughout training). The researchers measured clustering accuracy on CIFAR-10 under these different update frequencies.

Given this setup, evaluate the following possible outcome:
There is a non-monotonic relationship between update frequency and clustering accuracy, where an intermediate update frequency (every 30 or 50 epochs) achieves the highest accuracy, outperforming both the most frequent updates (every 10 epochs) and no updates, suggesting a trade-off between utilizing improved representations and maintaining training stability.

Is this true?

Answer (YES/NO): YES